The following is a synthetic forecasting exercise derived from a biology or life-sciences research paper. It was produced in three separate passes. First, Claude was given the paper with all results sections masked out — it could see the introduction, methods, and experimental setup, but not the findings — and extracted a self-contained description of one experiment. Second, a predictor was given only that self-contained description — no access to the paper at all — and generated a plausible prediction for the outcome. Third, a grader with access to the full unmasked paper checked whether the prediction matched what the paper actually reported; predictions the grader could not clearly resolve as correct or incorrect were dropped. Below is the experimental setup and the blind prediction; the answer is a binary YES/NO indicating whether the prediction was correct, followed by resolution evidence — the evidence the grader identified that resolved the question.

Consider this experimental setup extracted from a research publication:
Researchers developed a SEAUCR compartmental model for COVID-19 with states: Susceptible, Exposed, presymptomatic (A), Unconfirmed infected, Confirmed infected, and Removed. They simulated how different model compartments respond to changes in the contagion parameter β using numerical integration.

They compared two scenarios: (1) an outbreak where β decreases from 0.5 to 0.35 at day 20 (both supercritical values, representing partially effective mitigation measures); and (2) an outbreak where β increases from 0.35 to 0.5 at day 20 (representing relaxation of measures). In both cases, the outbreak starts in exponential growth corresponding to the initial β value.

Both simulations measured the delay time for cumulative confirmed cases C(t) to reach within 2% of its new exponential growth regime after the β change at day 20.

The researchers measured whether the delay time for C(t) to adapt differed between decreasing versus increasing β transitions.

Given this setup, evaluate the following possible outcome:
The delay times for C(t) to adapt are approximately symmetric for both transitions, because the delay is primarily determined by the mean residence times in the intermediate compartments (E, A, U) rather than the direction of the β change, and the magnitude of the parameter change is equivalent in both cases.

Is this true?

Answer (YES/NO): NO